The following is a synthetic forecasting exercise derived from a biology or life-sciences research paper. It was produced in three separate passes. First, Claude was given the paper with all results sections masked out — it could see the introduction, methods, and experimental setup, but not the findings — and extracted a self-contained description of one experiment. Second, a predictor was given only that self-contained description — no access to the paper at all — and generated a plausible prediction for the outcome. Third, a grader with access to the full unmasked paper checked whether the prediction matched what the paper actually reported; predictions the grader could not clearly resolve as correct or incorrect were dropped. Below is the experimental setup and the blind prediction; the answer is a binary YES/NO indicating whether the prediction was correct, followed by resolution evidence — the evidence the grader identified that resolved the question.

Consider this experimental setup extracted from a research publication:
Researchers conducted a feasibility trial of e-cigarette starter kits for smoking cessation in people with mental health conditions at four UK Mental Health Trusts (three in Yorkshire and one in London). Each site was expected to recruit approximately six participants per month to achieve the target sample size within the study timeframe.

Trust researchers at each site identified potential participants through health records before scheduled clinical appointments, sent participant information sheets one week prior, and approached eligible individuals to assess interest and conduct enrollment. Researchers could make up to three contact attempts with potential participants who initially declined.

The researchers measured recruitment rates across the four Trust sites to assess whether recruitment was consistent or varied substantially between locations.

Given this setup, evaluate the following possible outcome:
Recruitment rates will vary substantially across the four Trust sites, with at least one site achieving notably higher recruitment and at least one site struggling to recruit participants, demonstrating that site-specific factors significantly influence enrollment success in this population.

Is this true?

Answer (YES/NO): YES